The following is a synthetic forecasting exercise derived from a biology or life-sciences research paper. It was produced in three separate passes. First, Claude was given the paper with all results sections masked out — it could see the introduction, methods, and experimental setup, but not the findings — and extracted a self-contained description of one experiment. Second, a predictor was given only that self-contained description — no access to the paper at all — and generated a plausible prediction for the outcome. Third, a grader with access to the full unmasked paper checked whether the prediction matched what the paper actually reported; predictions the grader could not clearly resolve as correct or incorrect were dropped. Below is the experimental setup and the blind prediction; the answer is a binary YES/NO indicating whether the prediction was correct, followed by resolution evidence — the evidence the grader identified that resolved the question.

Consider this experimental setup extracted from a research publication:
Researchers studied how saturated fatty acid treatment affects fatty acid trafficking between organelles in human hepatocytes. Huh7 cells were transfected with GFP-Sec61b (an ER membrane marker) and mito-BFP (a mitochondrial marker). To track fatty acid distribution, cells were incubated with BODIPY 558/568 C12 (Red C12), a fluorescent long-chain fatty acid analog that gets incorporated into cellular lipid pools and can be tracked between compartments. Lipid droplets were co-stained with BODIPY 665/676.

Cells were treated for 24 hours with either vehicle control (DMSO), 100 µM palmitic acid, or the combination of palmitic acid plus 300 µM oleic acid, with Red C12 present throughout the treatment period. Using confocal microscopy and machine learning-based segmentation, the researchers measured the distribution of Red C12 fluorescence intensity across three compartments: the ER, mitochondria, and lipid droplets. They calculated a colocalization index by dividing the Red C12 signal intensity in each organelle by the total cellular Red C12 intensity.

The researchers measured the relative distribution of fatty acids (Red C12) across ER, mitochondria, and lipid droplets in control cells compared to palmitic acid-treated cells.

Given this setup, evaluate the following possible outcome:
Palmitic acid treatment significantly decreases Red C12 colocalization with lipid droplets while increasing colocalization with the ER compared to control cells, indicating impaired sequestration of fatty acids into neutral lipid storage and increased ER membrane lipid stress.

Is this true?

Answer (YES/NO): NO